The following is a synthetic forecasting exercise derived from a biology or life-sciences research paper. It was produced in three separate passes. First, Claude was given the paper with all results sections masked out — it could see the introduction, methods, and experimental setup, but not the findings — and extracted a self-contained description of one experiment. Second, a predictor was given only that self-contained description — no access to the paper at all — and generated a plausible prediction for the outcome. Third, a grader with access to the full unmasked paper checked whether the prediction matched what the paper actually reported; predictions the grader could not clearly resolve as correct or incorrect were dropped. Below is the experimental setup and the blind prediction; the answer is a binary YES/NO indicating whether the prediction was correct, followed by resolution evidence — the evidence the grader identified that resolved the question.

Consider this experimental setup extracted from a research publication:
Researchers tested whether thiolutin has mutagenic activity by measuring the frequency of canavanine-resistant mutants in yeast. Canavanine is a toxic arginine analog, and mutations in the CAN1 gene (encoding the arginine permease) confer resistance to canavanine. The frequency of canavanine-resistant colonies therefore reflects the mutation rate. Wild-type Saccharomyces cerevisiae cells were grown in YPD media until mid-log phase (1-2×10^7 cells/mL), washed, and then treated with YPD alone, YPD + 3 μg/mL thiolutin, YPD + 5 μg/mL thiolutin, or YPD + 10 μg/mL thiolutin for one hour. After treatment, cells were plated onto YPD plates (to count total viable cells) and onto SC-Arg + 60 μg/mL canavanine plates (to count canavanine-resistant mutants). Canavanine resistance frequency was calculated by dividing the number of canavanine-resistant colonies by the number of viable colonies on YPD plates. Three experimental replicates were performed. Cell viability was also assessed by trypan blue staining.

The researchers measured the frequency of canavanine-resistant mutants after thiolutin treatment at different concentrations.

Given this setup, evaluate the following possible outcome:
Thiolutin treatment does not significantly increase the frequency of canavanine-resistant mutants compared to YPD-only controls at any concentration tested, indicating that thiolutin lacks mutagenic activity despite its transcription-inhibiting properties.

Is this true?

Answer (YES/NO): YES